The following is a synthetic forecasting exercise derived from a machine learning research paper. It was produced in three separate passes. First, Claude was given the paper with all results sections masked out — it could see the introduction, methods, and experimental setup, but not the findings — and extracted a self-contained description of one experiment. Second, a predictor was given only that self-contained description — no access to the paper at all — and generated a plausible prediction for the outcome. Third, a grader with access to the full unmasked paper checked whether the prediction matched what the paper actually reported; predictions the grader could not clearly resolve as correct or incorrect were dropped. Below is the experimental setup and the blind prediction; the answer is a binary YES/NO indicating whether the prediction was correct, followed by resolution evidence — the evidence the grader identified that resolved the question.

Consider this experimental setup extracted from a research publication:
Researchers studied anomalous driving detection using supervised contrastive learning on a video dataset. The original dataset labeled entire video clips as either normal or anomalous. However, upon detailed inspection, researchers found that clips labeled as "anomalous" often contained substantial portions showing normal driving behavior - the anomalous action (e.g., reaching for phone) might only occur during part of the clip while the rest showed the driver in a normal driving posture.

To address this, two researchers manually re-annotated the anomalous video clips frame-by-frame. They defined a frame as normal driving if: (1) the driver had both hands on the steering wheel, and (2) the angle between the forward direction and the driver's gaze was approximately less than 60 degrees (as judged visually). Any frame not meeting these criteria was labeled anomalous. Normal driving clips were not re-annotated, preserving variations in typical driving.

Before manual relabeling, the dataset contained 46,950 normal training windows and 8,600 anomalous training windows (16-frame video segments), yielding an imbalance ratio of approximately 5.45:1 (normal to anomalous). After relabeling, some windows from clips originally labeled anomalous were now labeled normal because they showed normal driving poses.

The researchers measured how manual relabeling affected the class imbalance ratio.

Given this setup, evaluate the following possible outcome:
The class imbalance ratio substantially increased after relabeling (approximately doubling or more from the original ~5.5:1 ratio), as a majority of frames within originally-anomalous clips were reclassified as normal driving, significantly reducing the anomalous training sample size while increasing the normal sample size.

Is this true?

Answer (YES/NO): NO